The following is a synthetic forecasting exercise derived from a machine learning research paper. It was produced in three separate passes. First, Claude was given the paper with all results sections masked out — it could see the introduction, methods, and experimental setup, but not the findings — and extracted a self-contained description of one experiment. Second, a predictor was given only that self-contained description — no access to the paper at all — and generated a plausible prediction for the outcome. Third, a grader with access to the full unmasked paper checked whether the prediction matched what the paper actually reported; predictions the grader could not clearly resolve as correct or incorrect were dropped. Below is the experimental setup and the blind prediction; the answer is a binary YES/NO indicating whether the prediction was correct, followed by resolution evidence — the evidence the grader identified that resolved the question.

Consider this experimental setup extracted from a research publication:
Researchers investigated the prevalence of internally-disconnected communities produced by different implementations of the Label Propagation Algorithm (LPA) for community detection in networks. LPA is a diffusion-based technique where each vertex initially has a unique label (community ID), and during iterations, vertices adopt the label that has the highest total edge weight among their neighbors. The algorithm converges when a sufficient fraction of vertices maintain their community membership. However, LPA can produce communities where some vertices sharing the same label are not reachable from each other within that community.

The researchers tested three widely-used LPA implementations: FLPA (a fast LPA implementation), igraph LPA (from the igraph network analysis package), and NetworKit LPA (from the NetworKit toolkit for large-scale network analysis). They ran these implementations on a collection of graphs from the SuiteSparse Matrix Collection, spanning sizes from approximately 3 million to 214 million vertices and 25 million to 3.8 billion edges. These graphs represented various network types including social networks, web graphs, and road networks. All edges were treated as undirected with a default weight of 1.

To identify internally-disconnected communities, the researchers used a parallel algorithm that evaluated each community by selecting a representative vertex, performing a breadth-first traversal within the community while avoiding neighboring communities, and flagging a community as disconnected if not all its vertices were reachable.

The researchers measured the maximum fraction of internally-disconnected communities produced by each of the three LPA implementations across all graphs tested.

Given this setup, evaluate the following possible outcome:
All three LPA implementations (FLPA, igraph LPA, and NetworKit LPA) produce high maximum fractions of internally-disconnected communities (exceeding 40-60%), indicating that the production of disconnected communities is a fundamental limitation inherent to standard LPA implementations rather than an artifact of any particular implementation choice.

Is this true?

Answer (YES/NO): NO